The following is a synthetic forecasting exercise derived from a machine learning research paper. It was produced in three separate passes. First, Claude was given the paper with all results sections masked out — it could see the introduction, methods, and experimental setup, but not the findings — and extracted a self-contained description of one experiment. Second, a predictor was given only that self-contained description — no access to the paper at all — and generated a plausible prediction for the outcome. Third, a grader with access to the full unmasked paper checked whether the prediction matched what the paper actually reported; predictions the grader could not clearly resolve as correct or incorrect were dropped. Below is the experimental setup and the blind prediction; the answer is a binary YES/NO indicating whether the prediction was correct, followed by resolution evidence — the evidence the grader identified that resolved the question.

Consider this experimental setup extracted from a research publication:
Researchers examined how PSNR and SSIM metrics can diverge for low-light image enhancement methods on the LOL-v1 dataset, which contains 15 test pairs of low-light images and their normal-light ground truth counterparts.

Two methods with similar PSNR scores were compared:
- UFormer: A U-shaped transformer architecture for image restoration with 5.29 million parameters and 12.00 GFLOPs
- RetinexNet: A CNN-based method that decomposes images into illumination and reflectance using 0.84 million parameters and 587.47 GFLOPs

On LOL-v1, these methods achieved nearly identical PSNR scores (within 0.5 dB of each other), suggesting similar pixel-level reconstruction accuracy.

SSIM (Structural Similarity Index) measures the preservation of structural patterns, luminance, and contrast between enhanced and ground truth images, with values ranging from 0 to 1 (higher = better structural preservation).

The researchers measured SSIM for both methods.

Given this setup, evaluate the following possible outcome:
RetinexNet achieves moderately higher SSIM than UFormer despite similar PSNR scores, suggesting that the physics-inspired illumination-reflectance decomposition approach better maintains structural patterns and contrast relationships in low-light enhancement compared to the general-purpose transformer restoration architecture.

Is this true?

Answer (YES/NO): NO